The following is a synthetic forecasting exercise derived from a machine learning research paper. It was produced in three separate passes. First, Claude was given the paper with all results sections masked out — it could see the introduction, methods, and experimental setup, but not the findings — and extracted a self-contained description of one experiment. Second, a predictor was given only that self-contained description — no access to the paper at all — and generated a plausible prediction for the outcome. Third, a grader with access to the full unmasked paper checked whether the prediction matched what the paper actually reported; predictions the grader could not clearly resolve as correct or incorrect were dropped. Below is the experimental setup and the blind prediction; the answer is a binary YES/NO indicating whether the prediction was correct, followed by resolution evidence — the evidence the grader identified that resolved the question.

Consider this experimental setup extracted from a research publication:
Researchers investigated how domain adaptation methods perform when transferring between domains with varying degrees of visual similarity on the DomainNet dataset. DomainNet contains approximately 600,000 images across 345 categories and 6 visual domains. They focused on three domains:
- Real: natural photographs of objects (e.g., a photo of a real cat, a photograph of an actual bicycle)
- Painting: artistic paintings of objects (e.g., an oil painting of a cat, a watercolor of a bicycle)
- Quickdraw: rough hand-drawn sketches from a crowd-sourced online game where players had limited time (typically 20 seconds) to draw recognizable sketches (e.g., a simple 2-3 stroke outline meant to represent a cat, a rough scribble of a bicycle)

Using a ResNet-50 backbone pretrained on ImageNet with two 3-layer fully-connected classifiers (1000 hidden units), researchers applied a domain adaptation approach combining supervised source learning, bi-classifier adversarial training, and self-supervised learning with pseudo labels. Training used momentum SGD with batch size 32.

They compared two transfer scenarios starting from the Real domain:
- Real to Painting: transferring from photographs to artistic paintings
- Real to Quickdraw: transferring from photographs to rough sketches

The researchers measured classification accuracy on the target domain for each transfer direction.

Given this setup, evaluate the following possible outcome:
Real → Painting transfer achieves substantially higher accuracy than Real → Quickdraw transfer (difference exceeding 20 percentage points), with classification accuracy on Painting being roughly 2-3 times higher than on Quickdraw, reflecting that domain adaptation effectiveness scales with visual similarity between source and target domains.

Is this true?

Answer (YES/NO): NO